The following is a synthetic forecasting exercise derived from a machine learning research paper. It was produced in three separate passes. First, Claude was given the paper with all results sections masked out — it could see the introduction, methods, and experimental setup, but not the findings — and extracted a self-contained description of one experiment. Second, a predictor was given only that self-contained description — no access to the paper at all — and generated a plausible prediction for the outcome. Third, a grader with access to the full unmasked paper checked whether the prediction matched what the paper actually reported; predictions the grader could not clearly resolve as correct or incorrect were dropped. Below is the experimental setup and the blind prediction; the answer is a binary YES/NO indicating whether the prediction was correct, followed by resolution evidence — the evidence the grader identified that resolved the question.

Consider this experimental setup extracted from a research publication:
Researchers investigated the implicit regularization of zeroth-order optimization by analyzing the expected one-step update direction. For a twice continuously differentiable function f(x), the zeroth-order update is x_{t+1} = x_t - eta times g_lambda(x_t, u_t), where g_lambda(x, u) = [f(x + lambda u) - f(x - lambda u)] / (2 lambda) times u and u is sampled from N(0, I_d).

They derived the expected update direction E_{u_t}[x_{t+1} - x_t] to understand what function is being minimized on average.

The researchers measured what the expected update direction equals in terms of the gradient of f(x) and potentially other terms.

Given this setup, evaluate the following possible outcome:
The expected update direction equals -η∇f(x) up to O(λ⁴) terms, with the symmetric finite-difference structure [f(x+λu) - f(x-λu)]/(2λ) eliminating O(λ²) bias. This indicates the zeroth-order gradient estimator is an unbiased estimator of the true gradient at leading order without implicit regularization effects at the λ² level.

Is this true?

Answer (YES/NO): NO